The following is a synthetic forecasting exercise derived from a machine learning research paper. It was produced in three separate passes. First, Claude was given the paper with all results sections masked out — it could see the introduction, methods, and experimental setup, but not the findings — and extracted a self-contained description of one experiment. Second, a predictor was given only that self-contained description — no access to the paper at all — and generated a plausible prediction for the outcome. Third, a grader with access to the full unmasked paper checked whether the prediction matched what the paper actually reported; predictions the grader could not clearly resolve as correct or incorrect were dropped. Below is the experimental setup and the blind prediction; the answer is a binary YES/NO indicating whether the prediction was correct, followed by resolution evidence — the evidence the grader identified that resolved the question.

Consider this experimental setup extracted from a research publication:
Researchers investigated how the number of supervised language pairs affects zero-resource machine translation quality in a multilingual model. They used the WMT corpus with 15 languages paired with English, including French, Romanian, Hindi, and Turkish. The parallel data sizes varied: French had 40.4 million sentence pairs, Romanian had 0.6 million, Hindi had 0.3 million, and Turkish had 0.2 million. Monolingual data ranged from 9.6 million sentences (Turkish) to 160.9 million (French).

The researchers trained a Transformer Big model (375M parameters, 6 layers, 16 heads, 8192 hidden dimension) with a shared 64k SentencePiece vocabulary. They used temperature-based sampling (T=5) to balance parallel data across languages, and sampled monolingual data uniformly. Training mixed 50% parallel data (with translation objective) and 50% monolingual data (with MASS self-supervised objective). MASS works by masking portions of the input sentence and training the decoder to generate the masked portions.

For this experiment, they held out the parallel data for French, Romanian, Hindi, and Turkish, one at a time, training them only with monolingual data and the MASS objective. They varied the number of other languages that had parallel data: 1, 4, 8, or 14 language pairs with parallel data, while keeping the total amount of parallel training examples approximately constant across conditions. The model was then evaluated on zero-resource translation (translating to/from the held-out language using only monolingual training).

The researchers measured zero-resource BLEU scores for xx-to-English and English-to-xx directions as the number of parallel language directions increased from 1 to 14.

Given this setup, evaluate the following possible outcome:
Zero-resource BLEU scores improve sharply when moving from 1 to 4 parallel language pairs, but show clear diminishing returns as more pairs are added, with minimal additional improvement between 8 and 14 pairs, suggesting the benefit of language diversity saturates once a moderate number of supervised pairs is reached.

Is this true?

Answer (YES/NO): YES